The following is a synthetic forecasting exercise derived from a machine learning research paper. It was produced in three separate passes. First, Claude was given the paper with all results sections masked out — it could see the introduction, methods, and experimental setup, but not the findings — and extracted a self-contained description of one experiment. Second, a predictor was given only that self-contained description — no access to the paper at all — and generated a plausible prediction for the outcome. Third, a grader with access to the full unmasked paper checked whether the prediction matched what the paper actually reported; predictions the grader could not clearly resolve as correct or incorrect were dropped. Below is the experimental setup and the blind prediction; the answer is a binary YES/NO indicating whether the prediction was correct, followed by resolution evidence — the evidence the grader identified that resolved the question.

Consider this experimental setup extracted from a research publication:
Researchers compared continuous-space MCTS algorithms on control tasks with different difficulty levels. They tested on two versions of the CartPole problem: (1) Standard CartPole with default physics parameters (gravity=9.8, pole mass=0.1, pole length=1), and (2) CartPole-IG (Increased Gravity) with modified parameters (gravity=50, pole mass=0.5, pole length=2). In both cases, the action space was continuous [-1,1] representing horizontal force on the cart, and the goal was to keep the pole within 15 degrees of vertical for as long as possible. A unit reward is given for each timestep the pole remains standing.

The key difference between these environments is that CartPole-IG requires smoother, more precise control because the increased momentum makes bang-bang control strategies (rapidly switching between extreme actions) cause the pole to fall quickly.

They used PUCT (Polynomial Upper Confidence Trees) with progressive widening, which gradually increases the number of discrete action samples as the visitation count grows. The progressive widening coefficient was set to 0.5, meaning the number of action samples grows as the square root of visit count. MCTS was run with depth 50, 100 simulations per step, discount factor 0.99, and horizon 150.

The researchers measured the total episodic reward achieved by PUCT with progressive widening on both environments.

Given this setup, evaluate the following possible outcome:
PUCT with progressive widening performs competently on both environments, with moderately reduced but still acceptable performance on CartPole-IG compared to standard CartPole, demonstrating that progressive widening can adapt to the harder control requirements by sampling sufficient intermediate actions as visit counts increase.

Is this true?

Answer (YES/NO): NO